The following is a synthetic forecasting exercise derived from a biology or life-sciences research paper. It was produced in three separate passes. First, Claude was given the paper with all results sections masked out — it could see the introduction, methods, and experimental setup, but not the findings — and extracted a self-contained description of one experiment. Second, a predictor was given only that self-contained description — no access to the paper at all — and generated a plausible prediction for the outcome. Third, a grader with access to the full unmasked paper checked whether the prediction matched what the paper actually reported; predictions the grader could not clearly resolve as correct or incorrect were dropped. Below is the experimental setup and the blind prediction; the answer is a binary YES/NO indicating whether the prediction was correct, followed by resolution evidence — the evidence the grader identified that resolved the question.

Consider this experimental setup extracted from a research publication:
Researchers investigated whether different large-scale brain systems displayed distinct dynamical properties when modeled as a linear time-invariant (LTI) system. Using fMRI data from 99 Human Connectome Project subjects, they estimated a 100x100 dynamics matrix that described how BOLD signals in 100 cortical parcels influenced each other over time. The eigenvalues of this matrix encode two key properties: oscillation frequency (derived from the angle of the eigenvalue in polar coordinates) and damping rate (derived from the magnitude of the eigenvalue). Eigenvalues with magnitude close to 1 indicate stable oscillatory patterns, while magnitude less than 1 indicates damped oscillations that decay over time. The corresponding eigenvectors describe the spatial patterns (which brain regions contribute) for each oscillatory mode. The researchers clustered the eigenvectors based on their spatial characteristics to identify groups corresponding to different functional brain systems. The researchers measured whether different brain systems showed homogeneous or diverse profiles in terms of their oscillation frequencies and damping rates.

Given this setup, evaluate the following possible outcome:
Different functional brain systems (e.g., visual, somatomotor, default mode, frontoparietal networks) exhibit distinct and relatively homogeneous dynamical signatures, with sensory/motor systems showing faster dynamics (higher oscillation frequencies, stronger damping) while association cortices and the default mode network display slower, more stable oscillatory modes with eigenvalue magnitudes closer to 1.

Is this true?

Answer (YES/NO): NO